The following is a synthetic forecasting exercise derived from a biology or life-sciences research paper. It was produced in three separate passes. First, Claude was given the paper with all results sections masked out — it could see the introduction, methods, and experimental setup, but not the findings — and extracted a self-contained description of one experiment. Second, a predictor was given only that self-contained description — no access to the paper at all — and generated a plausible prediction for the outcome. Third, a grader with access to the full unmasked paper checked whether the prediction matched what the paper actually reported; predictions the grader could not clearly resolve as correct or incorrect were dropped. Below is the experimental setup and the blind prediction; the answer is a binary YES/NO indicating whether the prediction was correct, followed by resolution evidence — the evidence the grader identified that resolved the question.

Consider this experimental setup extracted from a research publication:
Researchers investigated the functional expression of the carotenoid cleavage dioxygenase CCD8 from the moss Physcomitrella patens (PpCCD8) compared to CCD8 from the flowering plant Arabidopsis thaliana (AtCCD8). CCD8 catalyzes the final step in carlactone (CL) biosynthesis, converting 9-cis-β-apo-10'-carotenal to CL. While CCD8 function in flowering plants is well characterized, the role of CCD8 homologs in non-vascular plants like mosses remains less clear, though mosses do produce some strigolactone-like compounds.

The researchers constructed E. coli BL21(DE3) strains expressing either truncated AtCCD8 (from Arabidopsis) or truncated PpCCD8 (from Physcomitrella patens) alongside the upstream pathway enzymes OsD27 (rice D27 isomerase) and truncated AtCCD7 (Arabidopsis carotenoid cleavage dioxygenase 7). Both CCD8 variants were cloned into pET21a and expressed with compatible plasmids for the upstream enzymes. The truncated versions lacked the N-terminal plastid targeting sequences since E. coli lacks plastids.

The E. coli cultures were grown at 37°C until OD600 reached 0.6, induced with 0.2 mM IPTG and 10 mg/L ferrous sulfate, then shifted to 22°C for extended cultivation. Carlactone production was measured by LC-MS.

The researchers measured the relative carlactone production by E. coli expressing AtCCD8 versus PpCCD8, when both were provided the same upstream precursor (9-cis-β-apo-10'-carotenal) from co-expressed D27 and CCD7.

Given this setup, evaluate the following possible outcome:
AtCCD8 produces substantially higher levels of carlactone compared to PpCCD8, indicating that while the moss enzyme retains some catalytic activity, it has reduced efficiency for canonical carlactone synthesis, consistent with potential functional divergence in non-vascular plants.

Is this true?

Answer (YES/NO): NO